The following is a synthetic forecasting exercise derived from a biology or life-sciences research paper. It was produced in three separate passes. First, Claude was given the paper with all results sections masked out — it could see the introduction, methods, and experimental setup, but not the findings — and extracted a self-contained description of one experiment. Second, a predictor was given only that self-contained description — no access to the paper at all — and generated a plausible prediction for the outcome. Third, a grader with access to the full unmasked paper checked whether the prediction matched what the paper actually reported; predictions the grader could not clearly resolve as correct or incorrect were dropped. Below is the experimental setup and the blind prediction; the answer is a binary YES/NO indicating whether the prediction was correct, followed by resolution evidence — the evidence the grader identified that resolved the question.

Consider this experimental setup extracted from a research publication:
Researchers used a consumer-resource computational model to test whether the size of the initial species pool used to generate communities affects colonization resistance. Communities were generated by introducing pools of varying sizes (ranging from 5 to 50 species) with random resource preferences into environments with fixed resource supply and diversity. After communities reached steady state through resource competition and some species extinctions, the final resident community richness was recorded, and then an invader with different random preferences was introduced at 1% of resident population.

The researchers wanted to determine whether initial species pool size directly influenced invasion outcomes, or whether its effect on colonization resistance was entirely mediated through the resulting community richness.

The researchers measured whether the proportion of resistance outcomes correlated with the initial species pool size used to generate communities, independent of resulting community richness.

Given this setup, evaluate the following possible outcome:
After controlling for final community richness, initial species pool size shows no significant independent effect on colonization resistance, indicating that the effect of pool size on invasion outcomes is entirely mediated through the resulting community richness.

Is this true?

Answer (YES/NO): YES